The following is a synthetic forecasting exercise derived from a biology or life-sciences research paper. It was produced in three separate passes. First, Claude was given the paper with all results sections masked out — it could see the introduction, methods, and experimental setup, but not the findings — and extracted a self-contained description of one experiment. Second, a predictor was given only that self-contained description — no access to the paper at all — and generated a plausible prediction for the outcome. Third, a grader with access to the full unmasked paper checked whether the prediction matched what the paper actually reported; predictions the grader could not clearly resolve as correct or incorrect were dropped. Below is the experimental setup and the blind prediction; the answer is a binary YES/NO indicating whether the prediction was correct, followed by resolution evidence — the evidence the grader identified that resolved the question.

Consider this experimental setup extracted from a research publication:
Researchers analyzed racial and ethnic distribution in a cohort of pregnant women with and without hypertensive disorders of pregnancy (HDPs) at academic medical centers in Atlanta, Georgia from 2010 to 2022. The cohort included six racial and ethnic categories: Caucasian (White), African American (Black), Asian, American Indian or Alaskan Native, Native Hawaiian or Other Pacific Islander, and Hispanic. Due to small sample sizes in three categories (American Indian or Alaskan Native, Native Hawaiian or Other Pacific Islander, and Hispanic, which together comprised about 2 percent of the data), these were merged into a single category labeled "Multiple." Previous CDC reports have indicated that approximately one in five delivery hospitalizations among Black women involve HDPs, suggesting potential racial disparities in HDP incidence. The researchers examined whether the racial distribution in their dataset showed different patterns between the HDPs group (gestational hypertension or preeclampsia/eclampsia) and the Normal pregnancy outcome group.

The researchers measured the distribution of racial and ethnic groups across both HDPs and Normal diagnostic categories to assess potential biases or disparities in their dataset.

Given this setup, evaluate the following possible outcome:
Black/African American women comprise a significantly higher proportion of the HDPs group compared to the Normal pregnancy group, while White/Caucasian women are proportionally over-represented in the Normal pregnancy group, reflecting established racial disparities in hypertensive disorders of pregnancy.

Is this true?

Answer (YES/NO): NO